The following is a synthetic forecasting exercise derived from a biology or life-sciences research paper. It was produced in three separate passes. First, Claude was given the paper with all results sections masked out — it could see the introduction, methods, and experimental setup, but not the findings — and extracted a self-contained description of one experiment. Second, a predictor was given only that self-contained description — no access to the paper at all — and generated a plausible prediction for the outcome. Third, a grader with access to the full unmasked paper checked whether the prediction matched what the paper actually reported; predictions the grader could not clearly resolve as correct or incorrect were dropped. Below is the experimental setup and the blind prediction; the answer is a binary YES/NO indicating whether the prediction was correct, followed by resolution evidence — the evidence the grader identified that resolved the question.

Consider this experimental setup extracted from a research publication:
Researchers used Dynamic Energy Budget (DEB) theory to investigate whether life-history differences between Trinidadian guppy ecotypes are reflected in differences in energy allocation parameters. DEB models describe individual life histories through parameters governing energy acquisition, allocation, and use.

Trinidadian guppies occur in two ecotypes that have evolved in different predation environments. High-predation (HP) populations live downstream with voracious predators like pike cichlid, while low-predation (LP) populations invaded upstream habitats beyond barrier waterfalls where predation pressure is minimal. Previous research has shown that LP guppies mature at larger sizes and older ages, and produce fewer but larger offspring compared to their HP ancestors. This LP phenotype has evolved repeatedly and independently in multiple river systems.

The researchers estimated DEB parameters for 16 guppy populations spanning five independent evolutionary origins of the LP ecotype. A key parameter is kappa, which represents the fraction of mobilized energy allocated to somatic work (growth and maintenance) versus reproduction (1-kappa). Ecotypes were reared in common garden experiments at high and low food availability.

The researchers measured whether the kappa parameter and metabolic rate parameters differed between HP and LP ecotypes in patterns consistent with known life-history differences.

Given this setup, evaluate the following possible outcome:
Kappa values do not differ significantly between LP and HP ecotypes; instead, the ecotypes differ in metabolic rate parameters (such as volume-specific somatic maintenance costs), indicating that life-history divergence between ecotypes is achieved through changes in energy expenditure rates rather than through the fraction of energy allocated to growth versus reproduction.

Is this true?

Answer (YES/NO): NO